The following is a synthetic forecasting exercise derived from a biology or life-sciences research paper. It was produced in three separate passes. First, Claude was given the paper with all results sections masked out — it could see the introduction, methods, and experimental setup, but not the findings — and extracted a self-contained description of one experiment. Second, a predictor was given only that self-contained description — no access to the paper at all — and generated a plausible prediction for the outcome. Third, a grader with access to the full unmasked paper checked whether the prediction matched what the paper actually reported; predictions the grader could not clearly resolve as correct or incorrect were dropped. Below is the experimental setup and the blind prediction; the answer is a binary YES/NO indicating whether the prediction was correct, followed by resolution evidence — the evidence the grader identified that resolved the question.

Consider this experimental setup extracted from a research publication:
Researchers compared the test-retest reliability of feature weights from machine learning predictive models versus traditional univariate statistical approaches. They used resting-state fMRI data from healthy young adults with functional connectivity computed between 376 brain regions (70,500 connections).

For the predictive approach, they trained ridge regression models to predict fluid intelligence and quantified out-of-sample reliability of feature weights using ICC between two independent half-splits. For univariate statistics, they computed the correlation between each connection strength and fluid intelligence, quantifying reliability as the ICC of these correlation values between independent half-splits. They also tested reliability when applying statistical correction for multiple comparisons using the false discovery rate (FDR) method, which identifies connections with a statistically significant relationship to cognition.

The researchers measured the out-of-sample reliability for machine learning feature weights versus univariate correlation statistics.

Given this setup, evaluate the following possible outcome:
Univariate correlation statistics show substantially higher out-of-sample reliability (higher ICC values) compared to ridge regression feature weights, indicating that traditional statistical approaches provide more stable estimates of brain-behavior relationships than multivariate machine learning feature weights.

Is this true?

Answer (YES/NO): NO